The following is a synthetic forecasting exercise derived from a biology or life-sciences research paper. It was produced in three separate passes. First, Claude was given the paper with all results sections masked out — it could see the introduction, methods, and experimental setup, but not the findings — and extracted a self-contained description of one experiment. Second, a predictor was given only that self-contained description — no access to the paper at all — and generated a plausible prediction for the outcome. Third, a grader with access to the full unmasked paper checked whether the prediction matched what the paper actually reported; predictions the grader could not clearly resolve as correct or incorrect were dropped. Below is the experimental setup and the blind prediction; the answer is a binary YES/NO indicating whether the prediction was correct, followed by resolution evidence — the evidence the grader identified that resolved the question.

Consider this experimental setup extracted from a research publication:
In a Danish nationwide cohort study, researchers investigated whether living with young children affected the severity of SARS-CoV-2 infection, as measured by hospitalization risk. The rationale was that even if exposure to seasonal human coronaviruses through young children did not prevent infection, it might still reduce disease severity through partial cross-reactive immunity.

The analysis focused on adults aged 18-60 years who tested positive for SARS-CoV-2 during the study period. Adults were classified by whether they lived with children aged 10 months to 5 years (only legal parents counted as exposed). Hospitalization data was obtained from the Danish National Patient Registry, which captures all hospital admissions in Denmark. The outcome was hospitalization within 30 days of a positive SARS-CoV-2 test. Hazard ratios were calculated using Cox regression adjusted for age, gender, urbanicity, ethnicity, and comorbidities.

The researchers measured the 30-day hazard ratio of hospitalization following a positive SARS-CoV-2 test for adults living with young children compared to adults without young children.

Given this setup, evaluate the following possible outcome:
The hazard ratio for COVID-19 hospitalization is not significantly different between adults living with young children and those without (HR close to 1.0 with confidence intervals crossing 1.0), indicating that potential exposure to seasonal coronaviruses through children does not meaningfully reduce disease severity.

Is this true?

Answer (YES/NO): NO